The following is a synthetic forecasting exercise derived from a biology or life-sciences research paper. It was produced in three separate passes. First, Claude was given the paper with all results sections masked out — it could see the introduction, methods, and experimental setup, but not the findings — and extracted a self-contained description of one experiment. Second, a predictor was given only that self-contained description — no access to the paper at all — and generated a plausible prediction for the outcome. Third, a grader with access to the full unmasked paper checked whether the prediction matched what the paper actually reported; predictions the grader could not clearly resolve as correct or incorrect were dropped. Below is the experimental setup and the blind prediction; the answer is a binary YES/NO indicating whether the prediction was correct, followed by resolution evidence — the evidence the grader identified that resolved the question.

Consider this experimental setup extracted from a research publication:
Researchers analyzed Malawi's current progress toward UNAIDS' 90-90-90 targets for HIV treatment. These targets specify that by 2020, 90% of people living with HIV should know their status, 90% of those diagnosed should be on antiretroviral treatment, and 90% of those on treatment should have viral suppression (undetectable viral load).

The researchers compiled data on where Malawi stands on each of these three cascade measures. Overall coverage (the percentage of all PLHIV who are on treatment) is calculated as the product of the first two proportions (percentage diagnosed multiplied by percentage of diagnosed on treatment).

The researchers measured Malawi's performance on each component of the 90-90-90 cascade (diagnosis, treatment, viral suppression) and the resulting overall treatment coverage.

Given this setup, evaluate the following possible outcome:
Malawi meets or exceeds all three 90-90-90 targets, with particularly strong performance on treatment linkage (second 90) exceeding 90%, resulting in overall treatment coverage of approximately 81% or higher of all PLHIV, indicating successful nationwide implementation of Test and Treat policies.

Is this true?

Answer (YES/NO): NO